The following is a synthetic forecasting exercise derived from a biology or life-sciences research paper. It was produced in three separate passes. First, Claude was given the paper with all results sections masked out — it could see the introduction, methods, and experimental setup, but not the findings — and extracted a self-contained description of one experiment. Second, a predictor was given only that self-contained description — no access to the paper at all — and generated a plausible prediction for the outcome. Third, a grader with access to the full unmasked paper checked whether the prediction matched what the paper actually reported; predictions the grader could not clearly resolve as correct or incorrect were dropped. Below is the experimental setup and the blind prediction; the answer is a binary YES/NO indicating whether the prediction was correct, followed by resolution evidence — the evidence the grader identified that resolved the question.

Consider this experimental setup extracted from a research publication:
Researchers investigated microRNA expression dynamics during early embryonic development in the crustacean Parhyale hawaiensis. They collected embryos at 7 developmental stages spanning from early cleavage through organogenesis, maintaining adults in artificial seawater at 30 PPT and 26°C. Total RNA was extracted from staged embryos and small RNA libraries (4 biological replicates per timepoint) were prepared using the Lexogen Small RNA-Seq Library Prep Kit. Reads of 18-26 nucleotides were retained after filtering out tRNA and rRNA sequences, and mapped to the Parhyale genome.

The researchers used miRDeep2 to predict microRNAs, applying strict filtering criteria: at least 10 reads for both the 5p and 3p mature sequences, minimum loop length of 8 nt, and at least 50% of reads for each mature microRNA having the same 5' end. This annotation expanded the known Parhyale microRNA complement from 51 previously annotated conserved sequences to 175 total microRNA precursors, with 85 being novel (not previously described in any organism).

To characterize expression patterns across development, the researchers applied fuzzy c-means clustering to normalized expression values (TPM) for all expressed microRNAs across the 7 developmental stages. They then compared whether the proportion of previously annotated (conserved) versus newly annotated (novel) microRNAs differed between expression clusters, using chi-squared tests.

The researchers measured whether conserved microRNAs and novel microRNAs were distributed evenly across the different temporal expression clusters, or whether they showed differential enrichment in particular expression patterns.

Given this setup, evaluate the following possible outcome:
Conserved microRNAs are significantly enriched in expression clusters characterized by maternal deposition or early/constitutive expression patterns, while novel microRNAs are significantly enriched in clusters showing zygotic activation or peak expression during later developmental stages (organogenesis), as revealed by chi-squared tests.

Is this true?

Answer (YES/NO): NO